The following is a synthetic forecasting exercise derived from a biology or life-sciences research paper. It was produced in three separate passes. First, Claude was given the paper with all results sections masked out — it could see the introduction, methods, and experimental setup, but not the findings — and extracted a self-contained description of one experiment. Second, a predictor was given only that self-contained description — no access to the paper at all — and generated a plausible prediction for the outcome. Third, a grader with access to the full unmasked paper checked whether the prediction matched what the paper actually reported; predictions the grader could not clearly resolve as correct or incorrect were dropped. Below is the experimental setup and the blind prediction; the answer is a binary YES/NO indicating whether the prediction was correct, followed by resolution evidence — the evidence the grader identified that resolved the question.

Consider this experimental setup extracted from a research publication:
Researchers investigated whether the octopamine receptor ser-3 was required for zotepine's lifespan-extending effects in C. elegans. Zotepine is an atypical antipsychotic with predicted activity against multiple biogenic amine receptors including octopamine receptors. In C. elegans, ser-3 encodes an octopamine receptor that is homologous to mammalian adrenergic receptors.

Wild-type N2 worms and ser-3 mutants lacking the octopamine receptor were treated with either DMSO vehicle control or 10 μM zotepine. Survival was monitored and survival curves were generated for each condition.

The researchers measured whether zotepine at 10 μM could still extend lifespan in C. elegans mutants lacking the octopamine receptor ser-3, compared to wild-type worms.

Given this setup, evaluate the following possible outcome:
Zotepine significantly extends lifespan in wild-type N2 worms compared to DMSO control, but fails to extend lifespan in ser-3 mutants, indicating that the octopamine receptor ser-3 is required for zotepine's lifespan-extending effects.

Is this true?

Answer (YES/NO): NO